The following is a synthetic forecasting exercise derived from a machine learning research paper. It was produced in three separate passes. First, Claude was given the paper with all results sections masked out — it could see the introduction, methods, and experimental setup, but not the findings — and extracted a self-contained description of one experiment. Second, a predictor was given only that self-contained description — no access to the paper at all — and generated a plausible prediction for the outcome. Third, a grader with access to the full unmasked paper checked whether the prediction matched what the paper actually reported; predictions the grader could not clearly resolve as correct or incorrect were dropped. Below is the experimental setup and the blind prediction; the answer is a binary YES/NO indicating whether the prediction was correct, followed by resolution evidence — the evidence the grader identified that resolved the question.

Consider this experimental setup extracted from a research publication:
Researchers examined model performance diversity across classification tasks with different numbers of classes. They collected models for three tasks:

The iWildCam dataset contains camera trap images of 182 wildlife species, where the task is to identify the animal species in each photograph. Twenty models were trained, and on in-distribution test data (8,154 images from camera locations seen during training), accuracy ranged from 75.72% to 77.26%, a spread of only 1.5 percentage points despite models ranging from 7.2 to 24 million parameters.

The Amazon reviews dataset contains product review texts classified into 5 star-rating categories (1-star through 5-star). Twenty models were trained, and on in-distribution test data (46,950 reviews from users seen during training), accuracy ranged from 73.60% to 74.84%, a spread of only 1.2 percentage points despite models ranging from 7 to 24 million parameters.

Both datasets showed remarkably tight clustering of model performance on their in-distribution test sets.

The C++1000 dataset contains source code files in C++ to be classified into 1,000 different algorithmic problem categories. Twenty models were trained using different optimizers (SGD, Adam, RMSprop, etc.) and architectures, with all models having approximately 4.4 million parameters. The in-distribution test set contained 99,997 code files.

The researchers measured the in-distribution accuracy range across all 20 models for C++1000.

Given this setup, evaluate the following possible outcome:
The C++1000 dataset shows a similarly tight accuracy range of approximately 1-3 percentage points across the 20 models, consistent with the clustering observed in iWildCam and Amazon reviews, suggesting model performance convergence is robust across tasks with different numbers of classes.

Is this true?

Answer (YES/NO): NO